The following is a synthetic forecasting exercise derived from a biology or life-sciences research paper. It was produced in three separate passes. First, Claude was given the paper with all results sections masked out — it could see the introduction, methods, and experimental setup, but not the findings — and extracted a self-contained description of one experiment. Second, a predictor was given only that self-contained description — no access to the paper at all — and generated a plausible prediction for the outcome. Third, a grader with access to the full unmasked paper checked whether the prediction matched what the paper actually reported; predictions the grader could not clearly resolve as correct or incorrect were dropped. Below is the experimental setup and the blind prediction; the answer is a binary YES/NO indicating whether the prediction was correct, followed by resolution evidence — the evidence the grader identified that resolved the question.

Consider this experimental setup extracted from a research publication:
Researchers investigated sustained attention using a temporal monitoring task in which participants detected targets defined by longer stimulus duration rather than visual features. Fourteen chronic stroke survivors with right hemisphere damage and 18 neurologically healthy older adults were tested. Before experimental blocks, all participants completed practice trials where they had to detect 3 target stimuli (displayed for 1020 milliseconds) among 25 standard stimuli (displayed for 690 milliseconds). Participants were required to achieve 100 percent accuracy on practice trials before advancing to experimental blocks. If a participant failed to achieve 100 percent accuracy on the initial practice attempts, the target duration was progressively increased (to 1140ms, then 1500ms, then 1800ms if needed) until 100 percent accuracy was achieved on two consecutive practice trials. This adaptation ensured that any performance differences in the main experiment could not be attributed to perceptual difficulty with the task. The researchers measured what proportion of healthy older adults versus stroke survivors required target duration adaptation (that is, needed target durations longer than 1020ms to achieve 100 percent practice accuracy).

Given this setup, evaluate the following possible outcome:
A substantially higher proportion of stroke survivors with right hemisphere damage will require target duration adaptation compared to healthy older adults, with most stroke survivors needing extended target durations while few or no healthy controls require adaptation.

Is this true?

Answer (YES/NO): NO